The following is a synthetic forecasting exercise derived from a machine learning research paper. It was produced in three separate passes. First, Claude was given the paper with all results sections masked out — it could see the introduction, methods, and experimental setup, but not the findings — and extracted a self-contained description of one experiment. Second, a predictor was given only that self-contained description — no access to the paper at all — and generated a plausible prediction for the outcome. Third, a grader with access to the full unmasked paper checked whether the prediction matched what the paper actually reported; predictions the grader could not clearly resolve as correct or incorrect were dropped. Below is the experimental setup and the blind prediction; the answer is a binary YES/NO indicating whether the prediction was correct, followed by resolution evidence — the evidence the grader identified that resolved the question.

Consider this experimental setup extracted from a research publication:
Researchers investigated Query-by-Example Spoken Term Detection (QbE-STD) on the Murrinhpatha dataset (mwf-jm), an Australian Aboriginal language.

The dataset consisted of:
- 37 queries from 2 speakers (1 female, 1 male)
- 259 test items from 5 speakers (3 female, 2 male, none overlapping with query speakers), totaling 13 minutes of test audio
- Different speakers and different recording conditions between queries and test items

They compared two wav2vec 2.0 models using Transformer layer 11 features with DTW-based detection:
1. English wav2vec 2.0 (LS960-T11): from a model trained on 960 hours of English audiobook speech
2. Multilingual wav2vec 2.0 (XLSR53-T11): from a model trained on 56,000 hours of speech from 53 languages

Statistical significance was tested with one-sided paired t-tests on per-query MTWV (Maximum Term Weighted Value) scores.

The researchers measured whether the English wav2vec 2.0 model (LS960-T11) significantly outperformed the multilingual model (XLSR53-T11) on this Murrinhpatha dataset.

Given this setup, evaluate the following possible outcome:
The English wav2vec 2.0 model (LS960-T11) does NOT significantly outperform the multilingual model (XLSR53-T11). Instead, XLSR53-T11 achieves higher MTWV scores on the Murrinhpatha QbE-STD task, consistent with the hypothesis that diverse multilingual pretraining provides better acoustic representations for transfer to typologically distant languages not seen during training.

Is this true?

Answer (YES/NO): NO